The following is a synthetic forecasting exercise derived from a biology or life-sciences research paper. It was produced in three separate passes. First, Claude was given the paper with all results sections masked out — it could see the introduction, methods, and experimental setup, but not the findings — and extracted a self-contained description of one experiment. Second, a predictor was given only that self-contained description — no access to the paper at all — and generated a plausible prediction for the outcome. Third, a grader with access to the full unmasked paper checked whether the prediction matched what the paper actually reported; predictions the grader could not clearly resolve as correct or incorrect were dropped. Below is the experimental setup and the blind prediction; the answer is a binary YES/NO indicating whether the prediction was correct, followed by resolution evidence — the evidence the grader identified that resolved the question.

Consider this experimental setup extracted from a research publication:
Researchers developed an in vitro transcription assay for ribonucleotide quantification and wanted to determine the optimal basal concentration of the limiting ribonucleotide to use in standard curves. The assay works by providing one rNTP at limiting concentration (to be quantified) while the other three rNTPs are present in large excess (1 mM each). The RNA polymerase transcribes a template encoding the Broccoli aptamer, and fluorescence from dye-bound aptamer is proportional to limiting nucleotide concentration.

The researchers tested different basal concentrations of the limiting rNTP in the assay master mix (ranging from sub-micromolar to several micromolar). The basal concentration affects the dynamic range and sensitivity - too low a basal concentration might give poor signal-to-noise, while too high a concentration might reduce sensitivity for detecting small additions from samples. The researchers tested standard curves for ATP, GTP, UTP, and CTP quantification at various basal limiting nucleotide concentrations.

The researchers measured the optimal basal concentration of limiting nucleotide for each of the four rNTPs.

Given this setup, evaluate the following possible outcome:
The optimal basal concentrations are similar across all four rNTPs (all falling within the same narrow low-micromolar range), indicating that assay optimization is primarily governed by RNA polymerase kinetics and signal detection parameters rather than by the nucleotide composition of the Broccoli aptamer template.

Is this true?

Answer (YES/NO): YES